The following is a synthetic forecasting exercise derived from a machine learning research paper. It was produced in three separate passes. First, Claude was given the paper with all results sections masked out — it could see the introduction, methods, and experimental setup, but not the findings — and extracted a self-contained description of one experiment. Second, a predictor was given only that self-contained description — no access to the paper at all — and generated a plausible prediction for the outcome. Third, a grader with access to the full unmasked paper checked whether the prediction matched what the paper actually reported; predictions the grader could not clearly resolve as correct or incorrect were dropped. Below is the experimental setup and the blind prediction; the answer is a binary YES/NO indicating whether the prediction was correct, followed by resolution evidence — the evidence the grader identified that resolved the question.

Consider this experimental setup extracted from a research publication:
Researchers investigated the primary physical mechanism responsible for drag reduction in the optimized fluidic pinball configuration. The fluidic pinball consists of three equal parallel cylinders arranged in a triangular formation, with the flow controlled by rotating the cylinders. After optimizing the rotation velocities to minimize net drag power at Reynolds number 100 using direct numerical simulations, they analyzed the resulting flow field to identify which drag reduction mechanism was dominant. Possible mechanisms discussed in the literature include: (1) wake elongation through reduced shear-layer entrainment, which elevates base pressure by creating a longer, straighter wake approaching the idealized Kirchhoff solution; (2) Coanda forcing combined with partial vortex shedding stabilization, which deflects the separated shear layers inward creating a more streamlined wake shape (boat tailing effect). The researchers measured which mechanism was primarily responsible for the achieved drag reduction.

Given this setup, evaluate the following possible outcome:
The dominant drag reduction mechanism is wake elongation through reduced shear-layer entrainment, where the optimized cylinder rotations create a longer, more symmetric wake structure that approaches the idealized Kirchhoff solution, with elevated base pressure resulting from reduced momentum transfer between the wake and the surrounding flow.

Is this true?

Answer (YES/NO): NO